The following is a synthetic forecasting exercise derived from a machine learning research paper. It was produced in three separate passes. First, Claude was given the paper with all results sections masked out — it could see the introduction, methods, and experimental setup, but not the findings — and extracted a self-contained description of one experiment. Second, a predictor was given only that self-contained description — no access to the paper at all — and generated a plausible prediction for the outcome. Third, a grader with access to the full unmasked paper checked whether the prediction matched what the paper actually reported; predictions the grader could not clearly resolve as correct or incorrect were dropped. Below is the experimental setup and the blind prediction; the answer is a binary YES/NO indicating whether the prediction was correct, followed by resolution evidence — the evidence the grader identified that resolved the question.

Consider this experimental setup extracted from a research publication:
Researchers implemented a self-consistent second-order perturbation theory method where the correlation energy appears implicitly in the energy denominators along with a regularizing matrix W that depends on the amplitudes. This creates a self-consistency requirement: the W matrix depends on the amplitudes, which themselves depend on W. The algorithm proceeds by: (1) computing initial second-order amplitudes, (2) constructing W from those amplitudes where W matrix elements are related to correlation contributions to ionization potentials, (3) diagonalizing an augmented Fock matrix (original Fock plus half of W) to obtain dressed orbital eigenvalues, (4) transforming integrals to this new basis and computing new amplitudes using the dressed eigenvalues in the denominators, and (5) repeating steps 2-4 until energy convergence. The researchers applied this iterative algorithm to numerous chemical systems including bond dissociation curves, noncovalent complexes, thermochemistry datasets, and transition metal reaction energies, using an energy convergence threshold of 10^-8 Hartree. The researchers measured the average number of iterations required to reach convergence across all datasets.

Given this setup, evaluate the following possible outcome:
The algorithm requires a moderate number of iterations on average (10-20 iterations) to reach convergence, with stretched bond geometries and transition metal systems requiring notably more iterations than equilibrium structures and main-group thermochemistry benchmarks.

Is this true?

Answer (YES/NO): NO